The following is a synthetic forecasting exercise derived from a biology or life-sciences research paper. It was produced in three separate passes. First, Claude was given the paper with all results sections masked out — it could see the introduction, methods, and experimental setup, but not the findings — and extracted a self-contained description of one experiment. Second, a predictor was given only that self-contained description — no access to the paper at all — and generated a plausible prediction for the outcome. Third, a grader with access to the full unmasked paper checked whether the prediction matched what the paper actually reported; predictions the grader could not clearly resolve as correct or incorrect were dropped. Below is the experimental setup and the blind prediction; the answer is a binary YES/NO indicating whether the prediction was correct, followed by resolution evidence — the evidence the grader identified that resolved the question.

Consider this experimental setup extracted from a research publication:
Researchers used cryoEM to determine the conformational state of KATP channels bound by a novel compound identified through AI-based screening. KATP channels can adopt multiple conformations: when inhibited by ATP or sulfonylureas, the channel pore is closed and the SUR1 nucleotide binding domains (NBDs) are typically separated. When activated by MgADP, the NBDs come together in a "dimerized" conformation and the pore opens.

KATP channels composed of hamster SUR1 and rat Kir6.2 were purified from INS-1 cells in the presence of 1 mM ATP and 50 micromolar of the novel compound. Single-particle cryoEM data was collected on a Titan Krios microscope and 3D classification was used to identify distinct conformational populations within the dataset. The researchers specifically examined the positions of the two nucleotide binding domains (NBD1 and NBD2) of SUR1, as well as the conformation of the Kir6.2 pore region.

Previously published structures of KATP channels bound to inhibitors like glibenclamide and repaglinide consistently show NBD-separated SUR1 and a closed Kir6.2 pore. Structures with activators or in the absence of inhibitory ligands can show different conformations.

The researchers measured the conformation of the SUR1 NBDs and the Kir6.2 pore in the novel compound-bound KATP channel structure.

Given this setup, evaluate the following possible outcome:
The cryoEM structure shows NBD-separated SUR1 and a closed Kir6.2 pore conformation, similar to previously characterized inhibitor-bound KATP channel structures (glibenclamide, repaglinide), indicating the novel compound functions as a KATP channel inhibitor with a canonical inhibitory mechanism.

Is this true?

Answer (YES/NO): YES